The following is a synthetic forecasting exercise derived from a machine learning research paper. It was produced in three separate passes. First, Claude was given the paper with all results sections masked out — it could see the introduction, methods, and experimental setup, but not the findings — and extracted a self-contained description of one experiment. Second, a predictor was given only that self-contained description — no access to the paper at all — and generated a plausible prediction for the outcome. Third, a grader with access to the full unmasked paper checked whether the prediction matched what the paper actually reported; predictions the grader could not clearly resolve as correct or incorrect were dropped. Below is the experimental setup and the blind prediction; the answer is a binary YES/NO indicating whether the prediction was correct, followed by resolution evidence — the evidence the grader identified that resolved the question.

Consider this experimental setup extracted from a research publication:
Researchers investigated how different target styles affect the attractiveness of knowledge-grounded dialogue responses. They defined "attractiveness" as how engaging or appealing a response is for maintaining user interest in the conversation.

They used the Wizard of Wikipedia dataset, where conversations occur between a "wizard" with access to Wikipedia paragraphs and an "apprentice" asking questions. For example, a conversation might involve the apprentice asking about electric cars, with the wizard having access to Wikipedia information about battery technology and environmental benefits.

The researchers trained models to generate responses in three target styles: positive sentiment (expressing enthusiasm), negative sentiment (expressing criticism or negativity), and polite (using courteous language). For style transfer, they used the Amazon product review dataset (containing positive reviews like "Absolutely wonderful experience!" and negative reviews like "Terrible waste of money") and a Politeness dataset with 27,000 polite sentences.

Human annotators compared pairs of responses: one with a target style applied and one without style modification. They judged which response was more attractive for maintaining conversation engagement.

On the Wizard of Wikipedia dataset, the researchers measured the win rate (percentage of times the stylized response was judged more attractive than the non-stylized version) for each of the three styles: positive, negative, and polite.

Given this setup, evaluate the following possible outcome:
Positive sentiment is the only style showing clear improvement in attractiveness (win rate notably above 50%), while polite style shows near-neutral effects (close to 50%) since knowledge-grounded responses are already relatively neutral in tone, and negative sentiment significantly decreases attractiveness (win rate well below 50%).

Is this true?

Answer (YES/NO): NO